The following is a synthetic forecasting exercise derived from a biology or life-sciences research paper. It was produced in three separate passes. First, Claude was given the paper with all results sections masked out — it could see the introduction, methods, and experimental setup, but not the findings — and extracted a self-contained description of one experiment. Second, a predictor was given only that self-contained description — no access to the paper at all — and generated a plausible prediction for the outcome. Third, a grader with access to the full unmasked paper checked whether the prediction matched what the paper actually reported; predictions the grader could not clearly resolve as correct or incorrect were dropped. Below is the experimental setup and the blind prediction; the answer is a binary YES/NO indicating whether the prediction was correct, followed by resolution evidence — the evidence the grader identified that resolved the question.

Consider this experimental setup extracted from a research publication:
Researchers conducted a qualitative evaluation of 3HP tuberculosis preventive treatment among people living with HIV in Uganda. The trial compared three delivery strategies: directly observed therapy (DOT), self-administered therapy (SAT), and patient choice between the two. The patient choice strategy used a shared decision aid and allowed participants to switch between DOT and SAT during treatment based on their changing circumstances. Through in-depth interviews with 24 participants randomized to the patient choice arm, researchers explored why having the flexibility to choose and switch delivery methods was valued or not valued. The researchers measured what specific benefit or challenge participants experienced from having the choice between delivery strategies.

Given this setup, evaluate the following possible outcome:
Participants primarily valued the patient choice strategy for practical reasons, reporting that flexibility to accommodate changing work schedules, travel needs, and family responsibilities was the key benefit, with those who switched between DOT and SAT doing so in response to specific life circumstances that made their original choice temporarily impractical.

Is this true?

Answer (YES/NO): YES